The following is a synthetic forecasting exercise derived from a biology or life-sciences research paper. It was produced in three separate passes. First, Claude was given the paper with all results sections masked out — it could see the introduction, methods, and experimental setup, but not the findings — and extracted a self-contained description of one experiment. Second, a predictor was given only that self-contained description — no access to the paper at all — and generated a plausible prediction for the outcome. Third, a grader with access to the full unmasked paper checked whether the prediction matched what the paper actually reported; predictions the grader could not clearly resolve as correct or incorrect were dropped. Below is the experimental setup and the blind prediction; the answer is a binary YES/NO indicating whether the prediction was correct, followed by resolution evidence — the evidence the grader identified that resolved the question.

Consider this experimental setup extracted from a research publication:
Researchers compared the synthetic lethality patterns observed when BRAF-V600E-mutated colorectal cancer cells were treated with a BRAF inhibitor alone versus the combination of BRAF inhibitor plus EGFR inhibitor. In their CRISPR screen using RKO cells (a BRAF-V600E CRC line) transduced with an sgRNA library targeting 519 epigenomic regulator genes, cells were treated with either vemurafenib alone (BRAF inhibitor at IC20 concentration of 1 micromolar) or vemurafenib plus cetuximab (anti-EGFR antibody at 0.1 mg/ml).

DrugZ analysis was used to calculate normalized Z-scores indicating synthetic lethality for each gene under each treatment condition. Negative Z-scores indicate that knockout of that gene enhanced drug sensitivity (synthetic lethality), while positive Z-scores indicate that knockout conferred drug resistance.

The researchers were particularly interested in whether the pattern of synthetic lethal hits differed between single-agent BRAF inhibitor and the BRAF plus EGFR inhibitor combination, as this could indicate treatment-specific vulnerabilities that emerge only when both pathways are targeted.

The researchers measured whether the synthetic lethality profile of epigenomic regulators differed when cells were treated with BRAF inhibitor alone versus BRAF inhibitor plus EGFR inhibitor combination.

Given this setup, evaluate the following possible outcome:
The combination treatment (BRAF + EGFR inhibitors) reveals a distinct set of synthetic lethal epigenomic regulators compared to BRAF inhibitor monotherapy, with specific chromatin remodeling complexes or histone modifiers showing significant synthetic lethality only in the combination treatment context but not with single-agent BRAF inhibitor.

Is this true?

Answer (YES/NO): NO